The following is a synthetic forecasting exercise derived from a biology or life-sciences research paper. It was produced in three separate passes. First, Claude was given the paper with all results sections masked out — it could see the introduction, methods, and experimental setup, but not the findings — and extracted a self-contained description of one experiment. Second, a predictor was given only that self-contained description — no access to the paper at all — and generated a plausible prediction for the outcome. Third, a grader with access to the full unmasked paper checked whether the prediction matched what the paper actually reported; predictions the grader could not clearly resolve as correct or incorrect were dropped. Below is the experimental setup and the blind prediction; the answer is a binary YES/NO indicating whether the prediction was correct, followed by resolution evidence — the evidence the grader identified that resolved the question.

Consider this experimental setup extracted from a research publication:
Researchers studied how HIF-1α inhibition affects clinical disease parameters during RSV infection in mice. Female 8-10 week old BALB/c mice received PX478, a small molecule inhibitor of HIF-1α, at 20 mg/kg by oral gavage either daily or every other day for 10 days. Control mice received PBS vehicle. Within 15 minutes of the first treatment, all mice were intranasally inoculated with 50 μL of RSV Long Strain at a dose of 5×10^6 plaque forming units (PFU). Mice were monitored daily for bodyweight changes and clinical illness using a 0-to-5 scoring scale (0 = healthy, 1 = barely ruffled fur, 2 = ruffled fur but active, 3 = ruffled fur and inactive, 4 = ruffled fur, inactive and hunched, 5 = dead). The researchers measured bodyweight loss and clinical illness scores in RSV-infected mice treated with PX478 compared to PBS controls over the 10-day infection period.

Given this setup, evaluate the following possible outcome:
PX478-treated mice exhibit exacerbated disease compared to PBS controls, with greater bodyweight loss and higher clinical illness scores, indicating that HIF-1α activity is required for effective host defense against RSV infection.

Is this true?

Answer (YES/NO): YES